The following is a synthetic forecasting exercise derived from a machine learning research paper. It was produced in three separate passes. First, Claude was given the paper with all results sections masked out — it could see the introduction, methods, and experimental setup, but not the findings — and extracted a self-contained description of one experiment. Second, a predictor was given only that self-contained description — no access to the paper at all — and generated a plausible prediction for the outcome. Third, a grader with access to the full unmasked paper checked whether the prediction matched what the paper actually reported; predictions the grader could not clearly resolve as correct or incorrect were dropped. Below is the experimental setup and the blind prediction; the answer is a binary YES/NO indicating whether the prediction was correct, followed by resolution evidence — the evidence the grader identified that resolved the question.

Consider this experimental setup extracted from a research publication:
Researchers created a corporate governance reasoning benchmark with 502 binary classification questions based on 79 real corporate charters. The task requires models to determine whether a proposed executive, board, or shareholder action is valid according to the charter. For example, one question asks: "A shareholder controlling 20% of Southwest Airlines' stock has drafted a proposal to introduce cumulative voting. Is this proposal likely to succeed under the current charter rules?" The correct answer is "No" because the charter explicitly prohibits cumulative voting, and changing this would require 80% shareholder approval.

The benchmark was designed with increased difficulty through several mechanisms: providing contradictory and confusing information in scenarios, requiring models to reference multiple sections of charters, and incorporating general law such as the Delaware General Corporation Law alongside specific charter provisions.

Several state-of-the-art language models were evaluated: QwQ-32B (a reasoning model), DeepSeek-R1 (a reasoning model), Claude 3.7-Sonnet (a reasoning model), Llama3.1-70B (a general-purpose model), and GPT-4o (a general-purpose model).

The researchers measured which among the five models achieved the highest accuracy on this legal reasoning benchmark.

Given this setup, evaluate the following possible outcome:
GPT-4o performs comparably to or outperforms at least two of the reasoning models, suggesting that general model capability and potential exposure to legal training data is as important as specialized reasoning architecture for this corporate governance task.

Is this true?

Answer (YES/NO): YES